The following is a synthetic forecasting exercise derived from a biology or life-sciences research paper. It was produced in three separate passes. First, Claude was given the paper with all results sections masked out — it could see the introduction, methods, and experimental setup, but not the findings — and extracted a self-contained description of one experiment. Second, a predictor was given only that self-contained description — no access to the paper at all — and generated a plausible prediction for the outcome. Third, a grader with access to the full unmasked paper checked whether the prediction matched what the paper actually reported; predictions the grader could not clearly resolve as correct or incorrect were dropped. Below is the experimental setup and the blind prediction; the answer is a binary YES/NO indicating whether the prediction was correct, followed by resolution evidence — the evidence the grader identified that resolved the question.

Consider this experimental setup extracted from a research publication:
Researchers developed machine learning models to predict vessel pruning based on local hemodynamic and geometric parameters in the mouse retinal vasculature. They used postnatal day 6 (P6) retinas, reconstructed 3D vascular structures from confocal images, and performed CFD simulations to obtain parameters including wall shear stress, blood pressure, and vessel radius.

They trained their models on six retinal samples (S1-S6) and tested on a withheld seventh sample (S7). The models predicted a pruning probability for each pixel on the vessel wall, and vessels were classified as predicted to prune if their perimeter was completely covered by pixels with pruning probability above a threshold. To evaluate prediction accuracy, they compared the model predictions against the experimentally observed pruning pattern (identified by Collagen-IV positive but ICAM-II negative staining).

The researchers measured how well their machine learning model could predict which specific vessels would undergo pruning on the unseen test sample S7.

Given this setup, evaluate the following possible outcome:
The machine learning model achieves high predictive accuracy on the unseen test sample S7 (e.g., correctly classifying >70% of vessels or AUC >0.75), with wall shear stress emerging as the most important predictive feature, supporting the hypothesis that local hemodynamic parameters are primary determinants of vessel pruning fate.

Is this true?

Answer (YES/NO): NO